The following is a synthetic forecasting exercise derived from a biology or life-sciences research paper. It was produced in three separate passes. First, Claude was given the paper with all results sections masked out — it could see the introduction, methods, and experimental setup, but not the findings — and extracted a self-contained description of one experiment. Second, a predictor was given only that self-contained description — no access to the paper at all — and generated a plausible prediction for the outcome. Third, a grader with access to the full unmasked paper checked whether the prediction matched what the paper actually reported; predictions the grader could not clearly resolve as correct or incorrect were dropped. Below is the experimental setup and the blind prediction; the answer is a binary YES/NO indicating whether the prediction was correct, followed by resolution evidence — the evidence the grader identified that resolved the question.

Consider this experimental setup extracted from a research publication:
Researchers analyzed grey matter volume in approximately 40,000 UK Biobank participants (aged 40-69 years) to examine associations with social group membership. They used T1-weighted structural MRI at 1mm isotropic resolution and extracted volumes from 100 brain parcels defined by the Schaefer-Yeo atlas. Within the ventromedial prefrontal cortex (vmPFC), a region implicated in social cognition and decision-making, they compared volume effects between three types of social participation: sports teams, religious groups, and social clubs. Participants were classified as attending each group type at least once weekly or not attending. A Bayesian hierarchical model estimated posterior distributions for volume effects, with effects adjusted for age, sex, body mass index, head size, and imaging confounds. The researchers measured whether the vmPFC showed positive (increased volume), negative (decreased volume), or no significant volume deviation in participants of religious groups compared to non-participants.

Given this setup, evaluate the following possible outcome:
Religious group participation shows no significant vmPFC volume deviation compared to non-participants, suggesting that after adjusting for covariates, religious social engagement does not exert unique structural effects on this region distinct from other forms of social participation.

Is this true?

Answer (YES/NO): NO